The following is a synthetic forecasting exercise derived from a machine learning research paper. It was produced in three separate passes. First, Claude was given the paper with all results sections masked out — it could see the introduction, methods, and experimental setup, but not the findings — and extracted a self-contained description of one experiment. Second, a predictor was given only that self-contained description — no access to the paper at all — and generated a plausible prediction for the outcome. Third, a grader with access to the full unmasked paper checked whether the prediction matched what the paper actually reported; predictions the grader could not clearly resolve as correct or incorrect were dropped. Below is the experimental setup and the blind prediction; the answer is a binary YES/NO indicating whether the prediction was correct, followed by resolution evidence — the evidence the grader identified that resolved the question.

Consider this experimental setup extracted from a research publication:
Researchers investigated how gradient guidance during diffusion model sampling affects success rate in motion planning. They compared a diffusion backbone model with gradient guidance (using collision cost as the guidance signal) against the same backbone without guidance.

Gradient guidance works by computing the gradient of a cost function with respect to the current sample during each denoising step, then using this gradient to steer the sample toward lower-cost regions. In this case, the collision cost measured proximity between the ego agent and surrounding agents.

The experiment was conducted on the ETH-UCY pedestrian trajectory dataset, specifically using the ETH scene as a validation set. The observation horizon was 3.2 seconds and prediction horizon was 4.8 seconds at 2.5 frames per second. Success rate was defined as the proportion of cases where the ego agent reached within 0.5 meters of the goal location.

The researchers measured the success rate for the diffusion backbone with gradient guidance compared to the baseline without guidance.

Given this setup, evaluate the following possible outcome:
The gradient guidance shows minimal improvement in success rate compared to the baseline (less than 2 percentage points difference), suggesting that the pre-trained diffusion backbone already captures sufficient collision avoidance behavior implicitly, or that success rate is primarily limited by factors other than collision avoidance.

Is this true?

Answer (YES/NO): NO